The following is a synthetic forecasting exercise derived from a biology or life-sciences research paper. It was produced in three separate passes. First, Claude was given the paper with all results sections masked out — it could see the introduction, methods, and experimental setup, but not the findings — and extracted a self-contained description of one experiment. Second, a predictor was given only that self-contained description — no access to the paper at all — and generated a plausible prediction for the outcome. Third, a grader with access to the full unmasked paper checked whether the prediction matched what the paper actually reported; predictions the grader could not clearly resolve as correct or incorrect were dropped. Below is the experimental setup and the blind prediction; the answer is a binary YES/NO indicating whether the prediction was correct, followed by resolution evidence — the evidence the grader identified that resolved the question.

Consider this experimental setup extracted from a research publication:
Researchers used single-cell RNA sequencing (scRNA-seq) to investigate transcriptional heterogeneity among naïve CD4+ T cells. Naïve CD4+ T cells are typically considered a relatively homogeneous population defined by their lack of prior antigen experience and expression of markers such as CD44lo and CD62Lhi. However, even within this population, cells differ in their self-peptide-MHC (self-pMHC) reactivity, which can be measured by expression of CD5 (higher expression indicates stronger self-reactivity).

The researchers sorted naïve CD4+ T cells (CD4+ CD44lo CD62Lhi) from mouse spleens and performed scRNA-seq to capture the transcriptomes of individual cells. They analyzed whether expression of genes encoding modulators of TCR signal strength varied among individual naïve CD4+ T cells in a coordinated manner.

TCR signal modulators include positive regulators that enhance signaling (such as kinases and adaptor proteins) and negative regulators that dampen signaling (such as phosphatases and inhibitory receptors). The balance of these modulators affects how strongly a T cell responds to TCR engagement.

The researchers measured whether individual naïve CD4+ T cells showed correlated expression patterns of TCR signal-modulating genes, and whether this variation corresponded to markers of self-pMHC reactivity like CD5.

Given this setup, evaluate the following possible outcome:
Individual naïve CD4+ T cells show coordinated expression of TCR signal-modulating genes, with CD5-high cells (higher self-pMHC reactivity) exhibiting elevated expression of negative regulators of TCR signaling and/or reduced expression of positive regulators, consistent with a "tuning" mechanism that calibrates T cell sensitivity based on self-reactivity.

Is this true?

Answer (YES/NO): YES